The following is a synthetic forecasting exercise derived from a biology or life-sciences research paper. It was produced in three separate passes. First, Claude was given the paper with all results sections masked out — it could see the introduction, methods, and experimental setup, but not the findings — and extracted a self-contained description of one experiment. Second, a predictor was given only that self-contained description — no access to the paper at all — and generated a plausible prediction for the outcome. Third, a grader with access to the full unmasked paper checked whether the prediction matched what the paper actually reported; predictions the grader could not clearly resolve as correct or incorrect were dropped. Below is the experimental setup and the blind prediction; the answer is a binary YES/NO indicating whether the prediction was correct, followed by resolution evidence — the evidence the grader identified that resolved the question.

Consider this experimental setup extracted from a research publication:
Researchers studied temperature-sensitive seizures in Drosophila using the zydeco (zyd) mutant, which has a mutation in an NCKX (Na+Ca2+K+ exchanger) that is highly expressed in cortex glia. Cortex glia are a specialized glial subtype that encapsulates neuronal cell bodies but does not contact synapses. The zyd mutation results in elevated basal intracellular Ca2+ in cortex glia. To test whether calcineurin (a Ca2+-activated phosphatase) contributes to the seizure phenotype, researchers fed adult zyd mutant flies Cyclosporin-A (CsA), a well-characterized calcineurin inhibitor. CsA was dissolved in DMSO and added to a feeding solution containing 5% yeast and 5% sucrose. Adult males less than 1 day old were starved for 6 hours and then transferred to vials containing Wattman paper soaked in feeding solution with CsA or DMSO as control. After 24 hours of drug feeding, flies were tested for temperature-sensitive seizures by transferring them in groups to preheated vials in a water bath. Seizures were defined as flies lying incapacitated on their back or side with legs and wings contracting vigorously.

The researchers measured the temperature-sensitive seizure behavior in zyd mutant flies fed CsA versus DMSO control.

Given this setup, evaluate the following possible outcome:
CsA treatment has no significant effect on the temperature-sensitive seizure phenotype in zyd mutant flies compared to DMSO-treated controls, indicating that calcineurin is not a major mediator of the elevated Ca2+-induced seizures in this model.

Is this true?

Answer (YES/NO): NO